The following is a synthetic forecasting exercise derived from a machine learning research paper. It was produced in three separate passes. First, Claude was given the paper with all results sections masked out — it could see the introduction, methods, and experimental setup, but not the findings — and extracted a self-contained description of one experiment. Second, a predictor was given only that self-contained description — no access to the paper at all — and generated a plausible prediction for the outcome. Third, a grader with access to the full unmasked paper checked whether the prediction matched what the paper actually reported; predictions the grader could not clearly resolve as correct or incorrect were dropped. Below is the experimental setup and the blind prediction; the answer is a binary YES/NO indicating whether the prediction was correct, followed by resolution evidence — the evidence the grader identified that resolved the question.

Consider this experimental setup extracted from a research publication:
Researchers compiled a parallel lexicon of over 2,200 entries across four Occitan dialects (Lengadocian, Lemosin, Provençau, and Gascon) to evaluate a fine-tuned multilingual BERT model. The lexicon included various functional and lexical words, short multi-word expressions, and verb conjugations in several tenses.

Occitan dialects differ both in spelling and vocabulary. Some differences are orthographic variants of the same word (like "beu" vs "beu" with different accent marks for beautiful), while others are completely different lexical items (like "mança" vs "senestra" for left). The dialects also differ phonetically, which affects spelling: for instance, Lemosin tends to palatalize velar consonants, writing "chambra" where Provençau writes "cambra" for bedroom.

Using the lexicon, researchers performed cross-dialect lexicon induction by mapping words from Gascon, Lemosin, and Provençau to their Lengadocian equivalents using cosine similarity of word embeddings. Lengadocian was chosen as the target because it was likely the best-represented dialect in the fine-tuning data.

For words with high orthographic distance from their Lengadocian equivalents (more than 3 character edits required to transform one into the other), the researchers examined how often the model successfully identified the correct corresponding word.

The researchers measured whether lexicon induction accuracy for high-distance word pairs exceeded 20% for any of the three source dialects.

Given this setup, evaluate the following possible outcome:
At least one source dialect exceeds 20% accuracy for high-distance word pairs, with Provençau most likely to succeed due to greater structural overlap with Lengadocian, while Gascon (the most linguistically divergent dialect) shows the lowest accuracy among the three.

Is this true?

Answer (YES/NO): NO